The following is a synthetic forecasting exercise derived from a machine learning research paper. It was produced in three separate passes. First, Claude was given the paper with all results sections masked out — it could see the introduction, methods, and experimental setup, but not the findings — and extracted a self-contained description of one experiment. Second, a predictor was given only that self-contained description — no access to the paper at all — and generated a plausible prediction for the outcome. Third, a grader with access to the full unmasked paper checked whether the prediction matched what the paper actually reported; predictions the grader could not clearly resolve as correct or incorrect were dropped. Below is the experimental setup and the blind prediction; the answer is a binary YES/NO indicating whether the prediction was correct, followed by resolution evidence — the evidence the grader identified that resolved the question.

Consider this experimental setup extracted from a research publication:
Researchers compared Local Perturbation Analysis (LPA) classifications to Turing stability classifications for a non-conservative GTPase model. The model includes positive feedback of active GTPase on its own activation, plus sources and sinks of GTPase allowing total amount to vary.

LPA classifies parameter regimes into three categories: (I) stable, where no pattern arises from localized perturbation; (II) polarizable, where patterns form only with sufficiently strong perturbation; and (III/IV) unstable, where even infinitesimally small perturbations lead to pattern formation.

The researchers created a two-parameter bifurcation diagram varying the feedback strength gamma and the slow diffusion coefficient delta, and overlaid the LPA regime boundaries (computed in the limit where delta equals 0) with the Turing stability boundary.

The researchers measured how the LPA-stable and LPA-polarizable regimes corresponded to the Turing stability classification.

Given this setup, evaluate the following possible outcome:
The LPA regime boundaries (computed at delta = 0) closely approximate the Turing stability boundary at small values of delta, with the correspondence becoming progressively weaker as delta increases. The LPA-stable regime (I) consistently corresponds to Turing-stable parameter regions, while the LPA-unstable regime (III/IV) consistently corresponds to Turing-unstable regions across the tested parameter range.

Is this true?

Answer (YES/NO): NO